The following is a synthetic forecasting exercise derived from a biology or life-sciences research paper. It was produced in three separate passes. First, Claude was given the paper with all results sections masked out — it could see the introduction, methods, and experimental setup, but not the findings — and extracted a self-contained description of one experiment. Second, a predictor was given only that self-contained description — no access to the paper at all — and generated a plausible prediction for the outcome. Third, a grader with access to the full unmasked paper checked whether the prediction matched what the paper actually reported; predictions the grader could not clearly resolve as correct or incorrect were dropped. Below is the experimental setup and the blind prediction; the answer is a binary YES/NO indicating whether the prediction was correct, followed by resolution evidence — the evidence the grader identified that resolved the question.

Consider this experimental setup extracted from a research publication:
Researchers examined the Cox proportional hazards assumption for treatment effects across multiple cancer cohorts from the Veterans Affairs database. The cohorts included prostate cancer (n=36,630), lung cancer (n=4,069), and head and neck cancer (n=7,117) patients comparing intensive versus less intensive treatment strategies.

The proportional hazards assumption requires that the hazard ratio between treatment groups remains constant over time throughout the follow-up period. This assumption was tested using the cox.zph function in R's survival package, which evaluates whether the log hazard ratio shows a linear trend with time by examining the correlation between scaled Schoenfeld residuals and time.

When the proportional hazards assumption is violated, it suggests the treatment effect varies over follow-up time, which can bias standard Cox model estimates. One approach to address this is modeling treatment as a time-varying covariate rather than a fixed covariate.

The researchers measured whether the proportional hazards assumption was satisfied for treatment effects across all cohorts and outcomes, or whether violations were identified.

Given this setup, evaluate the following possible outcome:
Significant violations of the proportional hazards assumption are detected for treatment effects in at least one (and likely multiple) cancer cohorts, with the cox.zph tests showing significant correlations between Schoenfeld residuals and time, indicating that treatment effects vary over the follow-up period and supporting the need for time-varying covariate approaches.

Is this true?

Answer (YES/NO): YES